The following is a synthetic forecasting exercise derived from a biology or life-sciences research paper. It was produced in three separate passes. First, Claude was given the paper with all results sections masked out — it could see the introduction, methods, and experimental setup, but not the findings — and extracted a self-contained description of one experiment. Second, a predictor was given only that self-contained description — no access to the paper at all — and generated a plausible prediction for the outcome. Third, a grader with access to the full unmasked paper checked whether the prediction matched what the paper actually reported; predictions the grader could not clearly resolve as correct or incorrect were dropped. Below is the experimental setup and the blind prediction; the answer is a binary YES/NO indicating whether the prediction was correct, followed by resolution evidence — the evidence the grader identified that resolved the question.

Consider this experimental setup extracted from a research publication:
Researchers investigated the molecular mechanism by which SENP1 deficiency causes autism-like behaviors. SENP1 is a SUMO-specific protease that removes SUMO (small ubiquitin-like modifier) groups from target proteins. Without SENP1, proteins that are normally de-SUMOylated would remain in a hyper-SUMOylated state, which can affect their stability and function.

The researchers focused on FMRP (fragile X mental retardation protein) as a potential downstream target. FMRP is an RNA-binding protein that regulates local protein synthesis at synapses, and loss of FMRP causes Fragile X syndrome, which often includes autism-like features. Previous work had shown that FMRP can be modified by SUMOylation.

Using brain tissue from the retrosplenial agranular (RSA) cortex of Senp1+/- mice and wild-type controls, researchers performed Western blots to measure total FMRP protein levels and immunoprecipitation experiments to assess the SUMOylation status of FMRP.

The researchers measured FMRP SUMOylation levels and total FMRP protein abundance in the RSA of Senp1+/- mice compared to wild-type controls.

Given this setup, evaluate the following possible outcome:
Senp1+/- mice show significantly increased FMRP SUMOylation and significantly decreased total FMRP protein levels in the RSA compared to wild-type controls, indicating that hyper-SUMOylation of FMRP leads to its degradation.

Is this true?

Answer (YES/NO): YES